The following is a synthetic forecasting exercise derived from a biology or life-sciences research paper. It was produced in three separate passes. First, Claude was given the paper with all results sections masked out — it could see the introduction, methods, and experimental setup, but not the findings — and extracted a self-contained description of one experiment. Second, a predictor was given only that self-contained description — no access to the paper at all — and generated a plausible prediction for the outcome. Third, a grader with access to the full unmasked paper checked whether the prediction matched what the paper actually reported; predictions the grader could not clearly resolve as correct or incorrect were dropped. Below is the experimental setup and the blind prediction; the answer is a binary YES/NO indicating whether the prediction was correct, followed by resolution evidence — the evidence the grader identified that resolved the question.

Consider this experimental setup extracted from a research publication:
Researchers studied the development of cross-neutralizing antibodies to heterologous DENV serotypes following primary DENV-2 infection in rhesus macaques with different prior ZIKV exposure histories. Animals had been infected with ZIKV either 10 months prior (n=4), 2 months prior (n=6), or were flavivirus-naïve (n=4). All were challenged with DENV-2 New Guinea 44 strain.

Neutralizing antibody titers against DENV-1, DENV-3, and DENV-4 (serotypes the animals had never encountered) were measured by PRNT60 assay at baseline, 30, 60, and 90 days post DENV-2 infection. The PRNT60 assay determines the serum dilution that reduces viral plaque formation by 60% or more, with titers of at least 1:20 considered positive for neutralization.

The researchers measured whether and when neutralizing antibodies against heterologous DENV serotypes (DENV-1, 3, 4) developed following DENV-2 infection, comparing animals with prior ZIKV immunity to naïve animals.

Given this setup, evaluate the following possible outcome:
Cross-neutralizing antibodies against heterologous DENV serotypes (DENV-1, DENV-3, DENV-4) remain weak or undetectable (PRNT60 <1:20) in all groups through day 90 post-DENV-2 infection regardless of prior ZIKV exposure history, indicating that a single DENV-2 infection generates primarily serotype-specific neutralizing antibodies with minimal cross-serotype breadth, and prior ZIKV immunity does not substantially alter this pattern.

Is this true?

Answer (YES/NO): NO